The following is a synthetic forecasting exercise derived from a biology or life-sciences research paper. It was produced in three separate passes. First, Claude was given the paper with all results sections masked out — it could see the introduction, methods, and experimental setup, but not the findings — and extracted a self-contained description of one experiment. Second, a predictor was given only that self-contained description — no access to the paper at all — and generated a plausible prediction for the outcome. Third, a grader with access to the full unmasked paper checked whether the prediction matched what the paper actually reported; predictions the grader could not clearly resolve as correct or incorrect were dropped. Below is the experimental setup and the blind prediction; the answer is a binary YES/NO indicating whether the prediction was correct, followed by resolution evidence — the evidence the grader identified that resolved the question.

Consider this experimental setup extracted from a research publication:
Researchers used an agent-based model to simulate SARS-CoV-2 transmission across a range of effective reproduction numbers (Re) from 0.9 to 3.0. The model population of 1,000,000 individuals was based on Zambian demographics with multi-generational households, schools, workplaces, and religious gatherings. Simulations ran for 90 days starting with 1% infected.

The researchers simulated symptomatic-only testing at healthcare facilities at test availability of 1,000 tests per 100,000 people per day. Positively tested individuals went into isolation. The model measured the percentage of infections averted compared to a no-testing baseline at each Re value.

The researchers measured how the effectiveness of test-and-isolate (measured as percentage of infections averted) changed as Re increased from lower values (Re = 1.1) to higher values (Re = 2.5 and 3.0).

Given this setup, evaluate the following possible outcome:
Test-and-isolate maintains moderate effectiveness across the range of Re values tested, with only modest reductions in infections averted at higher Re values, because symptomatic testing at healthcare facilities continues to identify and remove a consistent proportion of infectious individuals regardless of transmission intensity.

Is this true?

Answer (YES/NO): NO